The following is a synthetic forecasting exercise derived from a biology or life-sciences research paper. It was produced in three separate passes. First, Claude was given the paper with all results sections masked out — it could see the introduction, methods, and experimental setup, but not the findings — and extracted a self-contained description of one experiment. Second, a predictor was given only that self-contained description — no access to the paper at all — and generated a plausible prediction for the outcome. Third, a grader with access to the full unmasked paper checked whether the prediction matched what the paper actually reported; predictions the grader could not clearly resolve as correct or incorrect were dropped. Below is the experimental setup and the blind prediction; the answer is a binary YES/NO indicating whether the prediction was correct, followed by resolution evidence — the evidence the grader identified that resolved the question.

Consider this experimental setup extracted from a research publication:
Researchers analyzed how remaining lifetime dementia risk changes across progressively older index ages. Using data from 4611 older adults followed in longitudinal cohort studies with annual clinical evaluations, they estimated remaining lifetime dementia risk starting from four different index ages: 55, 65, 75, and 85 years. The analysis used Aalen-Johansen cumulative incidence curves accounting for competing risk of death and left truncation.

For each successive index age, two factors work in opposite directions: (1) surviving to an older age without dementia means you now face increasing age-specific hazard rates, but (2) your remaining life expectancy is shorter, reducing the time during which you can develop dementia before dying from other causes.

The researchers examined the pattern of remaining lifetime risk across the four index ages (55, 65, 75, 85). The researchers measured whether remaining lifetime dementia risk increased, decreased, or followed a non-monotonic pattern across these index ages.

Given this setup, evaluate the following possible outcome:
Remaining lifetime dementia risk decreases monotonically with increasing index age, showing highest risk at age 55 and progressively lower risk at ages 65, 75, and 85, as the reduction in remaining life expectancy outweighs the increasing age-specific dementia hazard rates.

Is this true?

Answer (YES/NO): NO